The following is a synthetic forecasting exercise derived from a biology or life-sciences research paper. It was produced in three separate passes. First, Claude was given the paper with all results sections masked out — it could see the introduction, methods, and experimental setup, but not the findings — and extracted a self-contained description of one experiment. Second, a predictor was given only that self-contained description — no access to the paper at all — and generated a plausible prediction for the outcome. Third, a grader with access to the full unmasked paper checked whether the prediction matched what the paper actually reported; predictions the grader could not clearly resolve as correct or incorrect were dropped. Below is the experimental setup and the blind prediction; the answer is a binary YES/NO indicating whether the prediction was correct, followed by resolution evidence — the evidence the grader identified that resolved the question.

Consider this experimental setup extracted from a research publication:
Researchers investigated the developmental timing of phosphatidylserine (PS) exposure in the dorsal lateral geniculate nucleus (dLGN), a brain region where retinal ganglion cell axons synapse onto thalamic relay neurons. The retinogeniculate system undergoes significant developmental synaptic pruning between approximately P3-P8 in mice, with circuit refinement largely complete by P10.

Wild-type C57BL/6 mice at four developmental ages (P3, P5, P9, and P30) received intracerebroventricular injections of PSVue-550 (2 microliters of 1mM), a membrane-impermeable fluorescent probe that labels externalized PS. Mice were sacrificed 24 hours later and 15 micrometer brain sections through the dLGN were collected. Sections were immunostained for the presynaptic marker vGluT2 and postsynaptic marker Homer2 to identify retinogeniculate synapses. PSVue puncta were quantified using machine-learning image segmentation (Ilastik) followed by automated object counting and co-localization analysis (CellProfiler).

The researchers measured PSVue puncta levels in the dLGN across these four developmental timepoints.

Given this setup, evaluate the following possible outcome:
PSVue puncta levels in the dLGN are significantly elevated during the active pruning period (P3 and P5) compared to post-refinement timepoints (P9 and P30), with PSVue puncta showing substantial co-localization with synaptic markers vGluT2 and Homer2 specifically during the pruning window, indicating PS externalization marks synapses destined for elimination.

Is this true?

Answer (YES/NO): NO